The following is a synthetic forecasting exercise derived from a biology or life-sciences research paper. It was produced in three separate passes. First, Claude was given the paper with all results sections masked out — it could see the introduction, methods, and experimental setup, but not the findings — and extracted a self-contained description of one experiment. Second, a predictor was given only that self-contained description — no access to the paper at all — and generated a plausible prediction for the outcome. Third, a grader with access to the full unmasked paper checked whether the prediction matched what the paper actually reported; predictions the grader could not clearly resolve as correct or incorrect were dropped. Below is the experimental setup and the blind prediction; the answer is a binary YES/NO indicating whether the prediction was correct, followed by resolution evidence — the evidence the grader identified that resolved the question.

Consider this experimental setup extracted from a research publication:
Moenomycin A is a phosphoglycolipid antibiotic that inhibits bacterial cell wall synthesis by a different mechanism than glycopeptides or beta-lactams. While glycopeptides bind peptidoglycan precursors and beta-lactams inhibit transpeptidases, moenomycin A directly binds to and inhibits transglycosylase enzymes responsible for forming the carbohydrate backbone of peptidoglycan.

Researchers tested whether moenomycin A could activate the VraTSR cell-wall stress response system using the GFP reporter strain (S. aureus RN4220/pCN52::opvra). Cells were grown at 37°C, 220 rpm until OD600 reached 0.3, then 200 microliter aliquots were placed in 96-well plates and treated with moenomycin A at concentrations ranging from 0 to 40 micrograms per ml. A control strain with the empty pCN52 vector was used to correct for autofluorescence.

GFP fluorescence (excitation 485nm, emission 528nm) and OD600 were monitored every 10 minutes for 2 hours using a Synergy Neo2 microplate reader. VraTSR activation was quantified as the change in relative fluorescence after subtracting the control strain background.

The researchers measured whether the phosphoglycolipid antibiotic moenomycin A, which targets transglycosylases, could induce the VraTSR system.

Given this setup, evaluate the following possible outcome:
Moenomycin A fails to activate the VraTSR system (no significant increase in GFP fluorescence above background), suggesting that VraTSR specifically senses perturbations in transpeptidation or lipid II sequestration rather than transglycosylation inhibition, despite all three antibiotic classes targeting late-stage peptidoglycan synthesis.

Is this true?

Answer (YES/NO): NO